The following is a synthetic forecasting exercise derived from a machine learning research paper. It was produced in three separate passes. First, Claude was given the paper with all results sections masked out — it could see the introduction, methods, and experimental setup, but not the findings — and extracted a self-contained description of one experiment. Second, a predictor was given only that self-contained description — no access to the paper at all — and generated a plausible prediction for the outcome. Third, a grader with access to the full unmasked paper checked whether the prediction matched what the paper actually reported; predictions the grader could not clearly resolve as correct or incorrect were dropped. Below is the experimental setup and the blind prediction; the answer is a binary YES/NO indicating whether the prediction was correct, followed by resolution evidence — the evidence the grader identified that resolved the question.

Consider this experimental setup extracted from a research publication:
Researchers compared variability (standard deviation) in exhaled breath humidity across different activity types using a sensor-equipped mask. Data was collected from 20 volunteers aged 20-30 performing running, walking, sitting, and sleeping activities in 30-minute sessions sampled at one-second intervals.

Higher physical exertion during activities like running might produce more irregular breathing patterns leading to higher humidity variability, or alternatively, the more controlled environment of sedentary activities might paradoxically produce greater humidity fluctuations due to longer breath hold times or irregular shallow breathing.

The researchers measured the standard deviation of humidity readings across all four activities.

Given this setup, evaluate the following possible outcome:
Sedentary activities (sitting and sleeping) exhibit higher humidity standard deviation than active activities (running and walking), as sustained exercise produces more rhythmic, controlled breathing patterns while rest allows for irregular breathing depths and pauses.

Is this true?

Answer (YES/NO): NO